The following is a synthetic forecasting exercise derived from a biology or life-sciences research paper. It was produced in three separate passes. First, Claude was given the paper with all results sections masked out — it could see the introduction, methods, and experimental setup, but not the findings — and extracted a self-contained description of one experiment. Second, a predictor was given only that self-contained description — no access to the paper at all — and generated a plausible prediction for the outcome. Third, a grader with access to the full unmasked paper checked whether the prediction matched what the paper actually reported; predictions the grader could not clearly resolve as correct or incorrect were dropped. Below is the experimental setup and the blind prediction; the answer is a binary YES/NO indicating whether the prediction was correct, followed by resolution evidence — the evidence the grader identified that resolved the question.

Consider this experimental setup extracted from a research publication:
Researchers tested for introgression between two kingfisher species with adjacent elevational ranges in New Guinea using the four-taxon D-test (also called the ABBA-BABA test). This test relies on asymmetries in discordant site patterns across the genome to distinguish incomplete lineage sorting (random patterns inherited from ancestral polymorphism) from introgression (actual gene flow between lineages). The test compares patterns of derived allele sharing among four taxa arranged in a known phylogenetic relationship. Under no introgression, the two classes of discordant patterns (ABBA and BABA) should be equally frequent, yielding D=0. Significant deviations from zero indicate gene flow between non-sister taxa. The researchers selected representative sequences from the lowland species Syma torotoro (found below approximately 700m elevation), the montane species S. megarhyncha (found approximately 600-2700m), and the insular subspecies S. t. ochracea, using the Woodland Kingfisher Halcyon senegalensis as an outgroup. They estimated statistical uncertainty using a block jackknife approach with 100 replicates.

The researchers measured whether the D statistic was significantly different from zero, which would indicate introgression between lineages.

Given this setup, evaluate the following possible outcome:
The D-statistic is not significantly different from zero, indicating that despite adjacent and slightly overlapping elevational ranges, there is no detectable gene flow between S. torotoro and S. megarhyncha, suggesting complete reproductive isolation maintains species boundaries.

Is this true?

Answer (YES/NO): NO